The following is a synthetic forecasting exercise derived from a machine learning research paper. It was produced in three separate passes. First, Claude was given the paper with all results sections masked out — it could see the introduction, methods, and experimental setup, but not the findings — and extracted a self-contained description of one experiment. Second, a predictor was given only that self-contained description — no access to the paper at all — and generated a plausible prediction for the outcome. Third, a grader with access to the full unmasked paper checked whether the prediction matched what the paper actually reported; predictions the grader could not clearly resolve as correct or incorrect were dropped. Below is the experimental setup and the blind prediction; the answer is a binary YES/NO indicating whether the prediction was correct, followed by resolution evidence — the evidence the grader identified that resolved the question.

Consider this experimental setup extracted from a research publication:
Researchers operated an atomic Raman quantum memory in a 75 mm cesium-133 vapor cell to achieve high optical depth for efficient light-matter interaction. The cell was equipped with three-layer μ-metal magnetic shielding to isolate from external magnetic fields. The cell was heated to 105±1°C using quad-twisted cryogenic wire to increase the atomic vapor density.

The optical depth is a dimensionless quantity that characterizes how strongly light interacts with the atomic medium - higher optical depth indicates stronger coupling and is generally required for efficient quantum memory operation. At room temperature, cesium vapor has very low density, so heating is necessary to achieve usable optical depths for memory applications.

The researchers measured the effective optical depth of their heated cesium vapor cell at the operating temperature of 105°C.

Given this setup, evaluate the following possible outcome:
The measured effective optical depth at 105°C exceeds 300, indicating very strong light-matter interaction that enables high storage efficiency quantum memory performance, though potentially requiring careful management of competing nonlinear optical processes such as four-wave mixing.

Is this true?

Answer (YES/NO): NO